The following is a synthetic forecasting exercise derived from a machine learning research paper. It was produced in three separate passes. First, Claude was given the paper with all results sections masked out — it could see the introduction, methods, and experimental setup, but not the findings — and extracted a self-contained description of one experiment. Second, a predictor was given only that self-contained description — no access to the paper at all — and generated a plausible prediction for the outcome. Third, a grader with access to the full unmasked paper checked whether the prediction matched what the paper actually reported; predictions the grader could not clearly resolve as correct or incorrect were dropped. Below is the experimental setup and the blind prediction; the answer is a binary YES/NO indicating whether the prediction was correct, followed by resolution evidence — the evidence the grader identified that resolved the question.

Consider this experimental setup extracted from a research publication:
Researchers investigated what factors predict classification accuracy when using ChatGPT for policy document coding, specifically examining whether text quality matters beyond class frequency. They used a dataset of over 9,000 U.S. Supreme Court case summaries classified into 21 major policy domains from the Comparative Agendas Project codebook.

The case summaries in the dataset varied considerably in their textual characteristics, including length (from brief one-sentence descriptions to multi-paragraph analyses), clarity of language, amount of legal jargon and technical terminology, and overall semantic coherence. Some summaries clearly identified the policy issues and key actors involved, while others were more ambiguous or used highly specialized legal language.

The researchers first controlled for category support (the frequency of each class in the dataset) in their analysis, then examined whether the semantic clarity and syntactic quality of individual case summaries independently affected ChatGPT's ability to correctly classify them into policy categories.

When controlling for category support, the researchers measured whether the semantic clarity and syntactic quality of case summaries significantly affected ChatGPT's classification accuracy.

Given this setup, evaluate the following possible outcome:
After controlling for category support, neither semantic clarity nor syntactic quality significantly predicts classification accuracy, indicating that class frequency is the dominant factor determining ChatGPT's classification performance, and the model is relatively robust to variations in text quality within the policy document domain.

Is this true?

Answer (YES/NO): NO